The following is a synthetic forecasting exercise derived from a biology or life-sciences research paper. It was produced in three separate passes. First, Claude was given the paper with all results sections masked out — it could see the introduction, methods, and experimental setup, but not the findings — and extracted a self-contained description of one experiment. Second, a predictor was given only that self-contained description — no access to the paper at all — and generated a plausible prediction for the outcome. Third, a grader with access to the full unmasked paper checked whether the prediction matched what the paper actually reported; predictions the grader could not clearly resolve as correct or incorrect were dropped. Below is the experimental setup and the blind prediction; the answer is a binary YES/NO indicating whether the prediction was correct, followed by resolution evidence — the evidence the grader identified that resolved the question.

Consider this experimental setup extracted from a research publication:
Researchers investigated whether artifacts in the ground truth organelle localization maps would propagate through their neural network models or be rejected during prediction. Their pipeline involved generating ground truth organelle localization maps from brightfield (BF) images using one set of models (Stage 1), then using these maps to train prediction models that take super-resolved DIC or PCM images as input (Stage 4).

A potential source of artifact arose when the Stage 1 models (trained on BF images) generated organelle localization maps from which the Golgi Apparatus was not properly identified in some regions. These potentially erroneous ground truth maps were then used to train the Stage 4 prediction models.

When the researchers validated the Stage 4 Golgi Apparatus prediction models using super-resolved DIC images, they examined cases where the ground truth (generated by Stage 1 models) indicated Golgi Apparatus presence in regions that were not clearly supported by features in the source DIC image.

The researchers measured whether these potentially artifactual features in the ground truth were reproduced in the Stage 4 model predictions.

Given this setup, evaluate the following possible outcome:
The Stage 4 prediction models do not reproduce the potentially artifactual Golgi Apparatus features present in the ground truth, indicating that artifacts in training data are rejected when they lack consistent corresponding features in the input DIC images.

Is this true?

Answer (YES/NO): YES